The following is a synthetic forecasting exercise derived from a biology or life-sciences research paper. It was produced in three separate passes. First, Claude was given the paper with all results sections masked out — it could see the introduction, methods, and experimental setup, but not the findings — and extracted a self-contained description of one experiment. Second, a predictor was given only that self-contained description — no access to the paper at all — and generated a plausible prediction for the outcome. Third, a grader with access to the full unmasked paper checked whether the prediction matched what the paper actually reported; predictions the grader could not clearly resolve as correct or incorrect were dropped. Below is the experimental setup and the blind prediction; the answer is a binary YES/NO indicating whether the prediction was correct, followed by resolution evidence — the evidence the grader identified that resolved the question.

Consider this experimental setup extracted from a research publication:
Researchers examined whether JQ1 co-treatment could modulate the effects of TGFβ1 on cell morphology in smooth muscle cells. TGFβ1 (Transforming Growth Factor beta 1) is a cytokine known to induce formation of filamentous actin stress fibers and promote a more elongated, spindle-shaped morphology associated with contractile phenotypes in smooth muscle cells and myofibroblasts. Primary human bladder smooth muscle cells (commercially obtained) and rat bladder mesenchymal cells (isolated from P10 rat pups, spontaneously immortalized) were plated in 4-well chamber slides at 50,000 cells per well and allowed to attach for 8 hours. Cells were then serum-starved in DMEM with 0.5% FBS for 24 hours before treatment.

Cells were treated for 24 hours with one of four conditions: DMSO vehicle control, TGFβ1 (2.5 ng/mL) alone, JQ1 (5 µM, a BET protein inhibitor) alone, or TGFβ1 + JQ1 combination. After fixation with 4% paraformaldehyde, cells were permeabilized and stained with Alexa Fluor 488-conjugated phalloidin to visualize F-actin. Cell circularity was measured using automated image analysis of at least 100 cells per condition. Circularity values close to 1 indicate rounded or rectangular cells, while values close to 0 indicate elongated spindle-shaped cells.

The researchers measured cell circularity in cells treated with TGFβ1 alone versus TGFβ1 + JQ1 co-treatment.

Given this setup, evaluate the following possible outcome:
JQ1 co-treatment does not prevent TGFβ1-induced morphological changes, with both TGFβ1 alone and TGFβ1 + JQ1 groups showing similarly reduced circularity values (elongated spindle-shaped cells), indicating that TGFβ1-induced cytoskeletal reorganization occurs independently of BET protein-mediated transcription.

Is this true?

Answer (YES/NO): NO